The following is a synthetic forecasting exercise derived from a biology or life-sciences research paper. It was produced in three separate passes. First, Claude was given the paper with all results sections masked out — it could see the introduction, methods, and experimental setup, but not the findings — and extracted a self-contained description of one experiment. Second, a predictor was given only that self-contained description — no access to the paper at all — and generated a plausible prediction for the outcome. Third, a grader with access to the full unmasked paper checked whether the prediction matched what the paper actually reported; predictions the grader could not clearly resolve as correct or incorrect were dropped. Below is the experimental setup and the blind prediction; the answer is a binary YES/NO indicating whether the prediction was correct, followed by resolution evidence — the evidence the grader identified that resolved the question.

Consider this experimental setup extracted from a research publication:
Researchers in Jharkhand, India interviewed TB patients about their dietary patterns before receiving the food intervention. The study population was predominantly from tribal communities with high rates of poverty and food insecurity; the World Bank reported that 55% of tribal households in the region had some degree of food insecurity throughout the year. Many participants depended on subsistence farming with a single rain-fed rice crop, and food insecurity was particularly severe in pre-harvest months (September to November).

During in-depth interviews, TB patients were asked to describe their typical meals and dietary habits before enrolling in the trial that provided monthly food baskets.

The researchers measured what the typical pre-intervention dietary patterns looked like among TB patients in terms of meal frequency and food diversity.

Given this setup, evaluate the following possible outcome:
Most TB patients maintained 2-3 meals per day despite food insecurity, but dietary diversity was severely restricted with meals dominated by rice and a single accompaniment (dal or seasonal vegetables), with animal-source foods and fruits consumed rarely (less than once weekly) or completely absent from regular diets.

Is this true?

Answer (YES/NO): NO